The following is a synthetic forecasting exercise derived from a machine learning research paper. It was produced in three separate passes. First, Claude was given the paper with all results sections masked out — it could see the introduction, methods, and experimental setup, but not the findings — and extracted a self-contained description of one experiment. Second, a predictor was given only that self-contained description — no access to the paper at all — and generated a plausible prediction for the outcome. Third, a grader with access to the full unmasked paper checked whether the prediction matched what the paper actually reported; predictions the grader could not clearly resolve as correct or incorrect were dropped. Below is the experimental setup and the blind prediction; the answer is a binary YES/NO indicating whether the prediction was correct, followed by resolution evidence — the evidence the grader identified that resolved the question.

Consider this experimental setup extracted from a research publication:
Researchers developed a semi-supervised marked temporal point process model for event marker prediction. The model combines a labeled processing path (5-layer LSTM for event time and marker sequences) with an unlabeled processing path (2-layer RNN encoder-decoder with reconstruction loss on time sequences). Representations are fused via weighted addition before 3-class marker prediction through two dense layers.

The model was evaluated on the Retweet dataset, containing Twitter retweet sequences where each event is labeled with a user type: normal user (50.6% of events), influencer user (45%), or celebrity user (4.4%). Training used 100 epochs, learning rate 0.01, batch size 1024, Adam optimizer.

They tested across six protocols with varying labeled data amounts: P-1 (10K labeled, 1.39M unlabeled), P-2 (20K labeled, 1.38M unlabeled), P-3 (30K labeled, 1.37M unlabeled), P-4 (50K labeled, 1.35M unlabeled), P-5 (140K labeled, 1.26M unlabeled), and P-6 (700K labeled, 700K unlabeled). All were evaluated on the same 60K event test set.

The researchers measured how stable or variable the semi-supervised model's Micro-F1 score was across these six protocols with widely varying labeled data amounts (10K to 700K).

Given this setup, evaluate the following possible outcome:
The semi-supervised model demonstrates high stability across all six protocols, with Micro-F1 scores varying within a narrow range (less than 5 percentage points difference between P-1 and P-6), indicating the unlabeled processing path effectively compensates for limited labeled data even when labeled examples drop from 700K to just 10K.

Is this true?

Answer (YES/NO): YES